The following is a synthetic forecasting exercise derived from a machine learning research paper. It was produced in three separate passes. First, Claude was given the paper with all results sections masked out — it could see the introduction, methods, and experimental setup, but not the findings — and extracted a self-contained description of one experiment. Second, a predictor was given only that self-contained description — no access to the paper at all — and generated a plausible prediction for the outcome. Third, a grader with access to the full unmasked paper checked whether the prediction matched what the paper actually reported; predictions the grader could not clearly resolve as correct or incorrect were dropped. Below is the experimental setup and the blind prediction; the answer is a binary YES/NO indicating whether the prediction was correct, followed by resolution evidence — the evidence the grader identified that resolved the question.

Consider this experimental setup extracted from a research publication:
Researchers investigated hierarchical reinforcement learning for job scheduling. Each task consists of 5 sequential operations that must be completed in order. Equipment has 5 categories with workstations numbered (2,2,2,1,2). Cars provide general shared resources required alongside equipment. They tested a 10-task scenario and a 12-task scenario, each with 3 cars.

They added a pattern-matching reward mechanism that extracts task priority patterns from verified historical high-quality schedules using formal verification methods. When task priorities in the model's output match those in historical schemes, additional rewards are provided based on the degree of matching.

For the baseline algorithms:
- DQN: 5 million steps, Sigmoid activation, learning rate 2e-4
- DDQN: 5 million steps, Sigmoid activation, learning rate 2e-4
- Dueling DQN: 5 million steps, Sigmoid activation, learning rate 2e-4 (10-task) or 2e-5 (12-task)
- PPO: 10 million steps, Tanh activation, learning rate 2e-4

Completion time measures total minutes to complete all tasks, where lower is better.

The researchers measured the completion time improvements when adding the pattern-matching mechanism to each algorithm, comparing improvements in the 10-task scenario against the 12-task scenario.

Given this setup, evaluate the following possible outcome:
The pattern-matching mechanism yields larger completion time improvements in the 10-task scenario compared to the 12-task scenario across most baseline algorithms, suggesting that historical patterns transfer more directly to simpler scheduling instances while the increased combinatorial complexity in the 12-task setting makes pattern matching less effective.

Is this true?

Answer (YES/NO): YES